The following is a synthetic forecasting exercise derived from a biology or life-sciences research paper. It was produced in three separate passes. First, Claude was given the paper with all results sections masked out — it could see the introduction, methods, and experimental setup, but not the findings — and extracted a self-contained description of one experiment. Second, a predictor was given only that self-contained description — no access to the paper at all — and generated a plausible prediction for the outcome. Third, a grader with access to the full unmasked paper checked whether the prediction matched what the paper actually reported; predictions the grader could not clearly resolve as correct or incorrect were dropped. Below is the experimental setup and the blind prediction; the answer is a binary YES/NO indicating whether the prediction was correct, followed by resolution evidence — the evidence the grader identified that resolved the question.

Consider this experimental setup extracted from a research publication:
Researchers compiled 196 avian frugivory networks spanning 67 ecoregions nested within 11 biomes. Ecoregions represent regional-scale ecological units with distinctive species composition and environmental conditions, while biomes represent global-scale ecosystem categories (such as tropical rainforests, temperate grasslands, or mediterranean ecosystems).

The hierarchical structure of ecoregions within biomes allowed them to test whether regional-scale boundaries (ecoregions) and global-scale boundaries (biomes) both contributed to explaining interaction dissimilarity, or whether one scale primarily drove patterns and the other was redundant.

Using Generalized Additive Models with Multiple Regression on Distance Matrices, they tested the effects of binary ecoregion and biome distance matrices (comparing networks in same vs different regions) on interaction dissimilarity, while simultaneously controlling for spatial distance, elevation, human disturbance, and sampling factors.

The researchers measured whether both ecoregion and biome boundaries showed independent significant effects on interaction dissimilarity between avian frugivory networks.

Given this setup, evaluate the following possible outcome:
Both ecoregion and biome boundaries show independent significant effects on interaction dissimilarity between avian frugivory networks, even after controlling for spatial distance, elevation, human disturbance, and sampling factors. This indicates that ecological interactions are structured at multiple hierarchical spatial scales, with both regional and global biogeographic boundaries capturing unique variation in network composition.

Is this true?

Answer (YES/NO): NO